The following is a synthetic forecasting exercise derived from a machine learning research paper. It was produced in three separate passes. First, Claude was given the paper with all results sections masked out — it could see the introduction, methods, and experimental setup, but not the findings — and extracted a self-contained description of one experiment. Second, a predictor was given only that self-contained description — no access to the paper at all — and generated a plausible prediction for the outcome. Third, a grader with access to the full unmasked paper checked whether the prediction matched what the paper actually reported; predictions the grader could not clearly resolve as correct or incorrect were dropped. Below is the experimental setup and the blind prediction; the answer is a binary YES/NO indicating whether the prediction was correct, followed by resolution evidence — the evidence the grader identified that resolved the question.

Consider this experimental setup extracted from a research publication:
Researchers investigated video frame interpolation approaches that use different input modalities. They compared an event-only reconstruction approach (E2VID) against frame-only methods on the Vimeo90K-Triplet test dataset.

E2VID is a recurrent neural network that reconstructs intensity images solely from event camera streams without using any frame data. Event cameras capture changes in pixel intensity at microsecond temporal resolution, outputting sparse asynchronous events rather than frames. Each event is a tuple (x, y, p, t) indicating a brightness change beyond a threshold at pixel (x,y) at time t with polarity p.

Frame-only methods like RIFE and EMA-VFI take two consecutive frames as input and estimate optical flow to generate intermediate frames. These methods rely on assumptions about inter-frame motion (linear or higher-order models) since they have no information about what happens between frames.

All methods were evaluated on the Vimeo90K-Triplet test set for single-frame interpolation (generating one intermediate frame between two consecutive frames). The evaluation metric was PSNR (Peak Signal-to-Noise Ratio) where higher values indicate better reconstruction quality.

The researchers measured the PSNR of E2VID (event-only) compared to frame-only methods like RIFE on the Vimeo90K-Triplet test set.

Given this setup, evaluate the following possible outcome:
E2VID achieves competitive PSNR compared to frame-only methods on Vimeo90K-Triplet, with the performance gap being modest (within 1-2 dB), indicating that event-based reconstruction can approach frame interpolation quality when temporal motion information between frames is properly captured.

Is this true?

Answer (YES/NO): NO